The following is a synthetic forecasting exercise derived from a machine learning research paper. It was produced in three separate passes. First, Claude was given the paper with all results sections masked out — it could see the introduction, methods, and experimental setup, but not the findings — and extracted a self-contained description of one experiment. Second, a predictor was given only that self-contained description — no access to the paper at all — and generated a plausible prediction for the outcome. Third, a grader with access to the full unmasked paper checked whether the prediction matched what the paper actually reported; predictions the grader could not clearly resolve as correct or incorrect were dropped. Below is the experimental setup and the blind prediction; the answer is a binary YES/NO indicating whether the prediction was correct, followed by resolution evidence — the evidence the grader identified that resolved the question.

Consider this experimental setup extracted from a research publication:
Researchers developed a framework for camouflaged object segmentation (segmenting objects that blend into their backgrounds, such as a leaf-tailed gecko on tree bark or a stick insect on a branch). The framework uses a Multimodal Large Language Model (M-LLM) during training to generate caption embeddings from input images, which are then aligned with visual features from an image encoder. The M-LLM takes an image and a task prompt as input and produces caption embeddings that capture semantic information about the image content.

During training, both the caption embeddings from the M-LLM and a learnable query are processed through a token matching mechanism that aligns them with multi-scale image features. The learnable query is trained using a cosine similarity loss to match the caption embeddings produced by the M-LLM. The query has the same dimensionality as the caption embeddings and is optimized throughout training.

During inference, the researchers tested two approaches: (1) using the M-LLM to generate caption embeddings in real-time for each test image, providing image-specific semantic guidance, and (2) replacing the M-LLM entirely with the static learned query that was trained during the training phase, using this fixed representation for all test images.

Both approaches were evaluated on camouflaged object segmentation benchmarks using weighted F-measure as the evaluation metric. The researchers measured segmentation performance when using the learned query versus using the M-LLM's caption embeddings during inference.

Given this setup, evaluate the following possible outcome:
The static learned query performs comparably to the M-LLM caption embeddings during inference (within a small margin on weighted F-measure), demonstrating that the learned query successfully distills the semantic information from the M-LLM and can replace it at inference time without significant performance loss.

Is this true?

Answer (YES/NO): NO